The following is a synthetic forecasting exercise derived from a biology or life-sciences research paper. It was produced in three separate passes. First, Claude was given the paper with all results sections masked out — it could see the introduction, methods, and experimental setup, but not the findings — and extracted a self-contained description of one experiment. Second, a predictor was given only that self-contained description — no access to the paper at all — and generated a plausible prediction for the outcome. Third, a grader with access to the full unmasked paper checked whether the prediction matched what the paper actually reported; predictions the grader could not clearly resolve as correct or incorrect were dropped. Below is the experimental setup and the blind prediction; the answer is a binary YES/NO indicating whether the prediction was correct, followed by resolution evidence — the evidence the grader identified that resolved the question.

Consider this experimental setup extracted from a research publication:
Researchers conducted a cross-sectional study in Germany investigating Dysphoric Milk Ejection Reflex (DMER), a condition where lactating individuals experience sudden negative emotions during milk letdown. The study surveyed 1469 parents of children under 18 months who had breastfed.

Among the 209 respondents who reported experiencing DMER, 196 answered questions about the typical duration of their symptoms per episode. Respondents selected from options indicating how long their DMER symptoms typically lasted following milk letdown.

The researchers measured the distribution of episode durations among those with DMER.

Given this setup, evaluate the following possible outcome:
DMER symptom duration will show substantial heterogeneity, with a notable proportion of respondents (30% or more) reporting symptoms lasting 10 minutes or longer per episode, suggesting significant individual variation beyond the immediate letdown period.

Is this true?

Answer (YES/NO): NO